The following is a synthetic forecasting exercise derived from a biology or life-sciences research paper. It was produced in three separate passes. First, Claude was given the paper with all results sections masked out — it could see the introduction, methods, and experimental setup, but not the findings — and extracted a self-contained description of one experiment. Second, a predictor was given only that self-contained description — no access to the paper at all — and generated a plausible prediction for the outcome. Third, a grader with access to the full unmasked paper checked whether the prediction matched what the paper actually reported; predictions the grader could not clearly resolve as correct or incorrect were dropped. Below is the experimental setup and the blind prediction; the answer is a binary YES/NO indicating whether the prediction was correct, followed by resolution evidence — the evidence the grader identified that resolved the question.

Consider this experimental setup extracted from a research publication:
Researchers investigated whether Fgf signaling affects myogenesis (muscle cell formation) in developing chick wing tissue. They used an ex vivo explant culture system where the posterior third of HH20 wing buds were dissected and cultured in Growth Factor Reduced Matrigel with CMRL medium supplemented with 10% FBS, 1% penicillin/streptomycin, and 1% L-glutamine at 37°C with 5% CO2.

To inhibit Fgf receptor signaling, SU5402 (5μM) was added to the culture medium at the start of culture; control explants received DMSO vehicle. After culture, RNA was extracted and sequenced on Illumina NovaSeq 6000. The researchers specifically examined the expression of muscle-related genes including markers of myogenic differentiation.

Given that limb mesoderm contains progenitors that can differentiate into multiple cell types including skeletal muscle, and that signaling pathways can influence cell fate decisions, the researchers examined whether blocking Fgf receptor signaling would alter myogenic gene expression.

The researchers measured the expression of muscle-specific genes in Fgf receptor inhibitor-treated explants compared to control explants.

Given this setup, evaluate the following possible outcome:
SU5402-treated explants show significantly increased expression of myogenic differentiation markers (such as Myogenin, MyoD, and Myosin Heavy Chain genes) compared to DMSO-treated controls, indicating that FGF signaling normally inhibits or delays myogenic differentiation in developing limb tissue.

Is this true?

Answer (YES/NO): YES